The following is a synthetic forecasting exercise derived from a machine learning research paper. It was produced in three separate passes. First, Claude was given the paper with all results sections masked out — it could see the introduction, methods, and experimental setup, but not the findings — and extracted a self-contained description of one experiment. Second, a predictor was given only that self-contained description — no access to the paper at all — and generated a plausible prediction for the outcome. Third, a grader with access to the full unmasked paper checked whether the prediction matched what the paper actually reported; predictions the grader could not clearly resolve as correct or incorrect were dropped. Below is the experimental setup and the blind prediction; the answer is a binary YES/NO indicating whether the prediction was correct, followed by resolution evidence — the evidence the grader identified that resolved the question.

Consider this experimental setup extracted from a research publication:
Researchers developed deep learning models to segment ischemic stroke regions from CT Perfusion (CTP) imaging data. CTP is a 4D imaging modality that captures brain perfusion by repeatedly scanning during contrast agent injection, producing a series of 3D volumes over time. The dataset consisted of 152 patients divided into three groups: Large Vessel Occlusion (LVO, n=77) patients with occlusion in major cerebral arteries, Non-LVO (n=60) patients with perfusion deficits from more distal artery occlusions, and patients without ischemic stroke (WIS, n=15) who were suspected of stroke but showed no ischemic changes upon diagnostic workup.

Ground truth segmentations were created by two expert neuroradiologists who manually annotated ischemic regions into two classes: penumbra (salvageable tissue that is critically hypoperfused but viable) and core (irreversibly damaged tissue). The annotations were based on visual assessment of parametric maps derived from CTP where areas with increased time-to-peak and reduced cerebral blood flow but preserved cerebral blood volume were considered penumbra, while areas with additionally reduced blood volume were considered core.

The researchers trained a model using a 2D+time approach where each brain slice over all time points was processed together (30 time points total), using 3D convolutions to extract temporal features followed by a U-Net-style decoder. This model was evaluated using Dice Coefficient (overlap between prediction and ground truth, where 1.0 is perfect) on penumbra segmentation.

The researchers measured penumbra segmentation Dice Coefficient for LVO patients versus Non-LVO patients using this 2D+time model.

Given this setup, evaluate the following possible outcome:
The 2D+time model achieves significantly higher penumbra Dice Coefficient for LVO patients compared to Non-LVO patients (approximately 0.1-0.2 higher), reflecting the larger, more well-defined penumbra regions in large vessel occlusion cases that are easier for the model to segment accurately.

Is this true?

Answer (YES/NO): NO